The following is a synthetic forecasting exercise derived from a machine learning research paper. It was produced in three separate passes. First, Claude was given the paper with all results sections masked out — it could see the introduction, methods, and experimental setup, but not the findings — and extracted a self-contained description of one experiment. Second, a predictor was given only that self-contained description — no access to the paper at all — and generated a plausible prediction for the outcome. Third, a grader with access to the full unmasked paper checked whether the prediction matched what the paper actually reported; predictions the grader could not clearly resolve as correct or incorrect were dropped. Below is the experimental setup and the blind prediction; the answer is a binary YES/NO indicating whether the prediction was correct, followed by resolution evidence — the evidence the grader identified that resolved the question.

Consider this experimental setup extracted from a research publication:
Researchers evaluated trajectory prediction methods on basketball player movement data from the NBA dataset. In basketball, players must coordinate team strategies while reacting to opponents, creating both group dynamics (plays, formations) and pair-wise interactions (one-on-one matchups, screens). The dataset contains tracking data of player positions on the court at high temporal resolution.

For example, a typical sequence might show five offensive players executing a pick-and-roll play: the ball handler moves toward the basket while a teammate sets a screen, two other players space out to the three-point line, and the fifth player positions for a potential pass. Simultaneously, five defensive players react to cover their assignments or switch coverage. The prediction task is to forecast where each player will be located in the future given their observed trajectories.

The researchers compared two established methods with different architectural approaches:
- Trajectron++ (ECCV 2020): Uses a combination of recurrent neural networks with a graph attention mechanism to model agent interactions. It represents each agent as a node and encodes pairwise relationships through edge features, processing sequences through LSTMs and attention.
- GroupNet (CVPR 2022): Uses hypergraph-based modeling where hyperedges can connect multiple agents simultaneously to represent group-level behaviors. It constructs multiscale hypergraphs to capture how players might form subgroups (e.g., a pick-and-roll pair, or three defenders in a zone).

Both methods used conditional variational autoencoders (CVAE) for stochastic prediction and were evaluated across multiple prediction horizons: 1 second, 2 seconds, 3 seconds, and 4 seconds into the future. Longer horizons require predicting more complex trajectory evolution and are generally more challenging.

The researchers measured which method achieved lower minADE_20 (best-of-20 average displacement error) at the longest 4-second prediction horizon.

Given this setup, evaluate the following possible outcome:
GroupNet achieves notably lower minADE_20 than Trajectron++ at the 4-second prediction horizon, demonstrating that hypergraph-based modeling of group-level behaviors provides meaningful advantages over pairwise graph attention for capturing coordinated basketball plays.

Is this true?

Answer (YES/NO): NO